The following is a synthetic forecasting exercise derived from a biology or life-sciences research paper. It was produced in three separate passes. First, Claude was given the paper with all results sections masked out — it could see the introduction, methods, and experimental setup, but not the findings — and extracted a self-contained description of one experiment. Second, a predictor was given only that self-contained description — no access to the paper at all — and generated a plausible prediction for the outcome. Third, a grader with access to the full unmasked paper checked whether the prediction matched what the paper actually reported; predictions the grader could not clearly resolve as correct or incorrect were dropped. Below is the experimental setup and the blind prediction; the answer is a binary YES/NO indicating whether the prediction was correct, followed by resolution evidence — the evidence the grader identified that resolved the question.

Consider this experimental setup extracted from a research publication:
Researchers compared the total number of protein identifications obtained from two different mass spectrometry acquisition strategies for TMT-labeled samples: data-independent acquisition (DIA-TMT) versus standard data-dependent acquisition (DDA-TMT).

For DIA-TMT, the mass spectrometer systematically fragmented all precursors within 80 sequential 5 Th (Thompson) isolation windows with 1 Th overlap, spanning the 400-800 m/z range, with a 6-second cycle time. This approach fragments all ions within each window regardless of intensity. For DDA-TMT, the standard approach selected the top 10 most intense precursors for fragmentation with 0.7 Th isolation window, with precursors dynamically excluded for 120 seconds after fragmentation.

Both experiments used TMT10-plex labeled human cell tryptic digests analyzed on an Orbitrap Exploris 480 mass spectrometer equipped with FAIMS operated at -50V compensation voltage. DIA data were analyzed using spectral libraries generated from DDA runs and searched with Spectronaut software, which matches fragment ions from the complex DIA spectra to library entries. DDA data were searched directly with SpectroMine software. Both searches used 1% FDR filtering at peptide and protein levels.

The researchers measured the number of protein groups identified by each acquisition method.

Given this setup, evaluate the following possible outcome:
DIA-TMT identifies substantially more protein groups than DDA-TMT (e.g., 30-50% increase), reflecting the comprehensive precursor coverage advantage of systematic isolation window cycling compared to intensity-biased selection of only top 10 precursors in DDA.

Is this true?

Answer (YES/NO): NO